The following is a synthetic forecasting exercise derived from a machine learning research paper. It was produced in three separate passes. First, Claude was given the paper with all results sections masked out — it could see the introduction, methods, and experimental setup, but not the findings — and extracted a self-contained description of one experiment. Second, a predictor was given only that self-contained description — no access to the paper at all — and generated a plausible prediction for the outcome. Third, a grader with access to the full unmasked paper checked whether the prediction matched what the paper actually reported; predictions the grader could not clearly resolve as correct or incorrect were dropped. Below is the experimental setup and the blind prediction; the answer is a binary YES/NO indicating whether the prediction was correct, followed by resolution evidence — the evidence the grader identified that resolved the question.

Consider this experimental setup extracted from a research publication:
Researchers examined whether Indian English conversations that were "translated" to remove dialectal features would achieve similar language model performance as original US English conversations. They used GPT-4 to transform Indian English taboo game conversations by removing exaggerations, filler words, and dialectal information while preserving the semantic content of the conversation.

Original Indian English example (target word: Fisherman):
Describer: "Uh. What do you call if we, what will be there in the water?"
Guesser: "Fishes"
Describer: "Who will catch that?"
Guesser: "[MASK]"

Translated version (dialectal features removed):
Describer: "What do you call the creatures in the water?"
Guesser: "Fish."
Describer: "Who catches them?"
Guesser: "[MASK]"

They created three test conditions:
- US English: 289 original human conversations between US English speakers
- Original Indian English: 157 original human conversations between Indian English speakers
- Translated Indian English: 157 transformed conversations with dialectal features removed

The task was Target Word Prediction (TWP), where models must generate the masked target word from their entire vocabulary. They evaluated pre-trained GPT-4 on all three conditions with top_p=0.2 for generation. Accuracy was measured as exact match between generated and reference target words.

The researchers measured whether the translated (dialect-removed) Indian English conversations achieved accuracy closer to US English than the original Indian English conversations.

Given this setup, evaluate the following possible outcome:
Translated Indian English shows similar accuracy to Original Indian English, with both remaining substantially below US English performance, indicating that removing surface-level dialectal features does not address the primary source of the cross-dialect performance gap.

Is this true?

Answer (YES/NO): NO